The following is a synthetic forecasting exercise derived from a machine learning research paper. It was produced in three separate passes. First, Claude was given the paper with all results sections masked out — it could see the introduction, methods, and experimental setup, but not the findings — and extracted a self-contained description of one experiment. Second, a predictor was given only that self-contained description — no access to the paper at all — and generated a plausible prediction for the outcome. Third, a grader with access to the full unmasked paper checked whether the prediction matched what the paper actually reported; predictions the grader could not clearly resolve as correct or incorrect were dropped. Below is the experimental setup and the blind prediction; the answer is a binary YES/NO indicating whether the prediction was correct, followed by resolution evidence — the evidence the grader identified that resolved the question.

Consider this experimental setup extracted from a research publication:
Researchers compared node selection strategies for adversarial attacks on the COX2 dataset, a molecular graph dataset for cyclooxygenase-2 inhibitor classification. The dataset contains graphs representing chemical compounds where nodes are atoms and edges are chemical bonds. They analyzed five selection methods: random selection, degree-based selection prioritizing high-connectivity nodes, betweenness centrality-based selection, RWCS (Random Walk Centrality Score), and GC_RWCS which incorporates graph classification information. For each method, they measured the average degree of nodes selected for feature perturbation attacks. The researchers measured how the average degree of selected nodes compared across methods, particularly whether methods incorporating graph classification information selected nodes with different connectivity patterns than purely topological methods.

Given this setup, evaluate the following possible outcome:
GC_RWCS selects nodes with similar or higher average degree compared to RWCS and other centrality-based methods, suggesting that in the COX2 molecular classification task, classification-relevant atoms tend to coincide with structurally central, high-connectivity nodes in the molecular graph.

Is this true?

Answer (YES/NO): NO